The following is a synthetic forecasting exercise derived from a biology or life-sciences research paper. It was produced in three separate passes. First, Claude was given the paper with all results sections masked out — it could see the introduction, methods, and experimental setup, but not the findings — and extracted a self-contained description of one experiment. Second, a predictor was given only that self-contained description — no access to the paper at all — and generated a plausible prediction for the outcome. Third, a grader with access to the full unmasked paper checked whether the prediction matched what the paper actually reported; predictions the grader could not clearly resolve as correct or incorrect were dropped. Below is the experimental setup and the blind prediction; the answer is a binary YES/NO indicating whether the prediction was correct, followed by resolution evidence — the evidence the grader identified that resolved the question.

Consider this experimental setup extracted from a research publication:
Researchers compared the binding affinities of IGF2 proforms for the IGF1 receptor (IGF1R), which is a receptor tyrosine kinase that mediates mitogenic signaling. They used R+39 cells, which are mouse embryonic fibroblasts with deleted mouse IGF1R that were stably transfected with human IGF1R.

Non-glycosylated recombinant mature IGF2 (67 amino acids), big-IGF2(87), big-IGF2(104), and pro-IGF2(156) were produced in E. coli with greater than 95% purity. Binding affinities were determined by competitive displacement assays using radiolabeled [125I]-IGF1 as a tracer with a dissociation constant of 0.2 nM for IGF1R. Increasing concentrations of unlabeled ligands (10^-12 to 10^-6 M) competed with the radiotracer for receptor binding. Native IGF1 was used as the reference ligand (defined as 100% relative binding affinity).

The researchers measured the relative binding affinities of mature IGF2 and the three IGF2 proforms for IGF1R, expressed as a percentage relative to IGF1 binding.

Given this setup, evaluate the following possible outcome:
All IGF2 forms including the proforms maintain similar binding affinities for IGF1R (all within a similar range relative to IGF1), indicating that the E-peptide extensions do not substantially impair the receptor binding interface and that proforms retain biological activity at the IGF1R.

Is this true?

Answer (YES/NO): NO